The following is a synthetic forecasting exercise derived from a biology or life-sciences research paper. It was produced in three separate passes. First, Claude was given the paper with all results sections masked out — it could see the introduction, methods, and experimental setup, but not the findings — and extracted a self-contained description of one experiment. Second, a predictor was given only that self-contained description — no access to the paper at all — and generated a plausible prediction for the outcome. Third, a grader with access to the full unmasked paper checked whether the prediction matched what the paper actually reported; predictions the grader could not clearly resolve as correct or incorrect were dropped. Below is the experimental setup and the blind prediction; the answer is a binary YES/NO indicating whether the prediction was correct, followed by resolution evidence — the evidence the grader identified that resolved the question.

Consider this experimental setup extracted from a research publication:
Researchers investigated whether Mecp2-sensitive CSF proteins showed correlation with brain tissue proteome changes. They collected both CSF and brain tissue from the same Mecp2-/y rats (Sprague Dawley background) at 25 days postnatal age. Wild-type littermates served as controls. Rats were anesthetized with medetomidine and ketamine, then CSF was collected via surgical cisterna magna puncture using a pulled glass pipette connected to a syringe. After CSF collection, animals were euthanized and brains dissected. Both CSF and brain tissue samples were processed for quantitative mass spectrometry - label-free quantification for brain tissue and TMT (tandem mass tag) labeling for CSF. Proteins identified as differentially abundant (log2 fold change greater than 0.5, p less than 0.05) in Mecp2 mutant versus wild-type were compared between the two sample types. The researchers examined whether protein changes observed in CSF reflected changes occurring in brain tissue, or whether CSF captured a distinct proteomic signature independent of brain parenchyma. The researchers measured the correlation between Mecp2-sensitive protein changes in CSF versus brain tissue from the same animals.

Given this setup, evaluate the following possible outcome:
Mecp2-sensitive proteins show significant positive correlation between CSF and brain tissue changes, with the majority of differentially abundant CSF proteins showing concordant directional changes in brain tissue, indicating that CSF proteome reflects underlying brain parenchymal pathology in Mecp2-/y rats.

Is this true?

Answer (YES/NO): NO